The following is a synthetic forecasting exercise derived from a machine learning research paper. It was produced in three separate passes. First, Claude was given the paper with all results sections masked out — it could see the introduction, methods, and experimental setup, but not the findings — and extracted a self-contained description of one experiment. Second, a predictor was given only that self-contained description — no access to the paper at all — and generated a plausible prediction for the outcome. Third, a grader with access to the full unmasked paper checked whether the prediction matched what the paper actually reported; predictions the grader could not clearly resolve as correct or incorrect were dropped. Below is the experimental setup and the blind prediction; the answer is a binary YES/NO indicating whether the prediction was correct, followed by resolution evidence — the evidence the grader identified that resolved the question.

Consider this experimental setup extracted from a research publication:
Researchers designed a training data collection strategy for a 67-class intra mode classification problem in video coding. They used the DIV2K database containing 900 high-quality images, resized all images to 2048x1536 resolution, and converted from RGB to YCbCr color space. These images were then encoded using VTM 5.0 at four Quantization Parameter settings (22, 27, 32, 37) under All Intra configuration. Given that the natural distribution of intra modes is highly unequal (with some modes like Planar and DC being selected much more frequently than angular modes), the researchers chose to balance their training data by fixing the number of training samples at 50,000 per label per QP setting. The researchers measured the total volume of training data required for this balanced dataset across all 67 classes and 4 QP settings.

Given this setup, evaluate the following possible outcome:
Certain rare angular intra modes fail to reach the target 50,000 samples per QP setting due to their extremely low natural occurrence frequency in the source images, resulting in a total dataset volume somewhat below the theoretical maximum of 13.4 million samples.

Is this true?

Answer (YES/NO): NO